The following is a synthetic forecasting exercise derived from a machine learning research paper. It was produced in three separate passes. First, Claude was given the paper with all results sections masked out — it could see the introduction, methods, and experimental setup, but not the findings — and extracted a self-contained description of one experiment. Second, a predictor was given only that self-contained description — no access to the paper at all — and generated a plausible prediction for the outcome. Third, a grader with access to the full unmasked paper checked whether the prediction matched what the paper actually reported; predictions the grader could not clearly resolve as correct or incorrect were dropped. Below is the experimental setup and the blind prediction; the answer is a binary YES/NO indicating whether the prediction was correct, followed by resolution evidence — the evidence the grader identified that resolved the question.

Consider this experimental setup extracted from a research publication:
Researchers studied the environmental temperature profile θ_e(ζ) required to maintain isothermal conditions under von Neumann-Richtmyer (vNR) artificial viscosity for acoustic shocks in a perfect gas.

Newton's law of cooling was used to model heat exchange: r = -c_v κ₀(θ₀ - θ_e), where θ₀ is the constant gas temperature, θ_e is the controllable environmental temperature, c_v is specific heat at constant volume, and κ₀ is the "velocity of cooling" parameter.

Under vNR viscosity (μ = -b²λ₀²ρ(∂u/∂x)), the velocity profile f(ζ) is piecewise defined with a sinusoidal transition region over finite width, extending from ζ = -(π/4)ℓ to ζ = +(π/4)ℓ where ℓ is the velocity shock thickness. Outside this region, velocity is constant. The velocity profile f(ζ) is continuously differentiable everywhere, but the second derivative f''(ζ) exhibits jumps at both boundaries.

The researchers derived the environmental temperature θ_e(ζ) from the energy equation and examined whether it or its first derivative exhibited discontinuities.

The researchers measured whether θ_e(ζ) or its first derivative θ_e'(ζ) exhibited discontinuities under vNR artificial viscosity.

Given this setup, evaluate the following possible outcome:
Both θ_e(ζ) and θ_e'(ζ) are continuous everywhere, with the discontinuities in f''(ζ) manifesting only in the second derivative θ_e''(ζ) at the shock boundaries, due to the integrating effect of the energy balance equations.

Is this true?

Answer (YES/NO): NO